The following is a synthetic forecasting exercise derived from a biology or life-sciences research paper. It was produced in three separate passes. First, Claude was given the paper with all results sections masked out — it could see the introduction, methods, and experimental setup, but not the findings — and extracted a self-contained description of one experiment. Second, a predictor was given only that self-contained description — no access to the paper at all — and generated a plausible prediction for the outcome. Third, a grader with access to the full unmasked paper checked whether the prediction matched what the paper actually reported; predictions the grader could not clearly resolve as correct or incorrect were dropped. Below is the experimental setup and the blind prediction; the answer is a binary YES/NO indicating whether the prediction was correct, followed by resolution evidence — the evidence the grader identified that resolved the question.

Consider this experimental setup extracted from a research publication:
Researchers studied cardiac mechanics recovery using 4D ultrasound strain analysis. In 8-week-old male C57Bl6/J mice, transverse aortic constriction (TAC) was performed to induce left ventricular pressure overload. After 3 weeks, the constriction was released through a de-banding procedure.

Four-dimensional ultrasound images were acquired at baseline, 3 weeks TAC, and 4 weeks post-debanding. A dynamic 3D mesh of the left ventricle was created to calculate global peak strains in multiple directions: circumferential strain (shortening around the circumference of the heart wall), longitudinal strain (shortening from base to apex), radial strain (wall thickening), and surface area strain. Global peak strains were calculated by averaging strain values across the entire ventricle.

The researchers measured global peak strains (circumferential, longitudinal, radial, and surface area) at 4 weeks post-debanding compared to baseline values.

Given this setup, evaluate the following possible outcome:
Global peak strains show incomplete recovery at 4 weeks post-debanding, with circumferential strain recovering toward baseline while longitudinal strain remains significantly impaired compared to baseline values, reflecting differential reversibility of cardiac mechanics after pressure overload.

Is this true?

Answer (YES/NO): NO